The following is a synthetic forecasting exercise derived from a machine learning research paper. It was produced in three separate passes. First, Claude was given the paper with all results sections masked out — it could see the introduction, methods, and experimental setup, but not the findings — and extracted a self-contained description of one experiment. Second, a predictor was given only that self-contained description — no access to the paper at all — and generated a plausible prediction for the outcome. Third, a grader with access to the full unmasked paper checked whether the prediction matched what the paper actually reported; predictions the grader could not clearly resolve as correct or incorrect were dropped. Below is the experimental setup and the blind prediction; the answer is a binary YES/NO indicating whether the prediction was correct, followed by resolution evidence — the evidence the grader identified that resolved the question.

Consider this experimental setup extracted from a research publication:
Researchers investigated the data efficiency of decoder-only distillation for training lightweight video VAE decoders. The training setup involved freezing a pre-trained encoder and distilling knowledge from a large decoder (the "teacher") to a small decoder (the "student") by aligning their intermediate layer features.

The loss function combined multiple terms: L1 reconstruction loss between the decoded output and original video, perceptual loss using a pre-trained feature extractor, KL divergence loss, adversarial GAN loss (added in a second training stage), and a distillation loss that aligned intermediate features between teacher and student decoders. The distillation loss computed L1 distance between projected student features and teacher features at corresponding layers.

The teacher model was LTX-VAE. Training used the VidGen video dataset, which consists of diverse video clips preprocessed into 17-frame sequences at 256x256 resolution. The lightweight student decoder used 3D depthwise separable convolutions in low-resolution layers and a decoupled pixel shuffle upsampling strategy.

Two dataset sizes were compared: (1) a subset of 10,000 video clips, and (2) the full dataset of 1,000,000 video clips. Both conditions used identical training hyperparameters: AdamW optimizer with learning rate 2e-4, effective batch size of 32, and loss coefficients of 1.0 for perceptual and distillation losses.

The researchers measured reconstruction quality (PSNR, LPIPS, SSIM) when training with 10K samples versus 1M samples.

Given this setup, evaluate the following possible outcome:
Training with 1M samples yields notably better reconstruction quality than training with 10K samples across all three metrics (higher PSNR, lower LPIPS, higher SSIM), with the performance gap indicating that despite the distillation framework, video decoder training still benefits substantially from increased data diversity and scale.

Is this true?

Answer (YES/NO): NO